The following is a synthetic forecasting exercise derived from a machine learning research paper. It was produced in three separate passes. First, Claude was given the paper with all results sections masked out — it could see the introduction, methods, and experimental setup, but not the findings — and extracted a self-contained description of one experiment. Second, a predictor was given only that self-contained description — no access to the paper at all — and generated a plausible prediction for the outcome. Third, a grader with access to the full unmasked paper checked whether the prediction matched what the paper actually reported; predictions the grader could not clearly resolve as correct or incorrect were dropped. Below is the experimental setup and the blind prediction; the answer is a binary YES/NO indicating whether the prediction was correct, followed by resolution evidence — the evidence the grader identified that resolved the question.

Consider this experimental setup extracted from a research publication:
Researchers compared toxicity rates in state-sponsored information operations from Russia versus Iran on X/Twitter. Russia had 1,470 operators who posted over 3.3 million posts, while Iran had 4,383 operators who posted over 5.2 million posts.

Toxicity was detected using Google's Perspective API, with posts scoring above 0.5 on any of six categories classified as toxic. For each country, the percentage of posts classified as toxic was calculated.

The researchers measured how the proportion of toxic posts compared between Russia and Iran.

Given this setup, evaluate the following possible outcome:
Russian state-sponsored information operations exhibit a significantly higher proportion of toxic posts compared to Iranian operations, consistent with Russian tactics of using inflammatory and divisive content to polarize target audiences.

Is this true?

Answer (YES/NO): YES